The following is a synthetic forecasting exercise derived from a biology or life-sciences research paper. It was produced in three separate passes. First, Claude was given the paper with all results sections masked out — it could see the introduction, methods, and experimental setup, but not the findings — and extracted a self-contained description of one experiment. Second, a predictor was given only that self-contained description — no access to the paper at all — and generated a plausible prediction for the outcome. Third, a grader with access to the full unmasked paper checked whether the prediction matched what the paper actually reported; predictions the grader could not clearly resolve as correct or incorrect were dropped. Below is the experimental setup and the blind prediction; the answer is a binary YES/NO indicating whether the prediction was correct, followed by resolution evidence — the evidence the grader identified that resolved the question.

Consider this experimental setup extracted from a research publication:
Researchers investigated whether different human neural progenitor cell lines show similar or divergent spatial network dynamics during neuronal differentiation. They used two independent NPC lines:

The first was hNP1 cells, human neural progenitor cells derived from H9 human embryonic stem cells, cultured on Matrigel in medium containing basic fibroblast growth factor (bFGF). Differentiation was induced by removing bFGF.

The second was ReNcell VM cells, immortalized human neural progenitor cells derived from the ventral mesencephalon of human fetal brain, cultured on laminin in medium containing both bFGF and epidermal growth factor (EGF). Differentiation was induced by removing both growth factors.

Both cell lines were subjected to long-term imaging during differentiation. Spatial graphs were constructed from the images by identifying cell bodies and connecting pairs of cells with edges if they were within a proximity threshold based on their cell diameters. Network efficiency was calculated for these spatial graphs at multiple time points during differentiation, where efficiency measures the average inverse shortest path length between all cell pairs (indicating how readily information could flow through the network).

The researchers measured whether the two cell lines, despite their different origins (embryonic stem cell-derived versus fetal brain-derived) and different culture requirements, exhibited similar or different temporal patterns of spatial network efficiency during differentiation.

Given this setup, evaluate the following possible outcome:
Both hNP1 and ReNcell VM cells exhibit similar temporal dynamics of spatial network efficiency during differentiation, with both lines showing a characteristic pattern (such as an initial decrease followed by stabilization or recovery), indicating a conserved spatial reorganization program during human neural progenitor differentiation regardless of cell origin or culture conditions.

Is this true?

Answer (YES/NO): NO